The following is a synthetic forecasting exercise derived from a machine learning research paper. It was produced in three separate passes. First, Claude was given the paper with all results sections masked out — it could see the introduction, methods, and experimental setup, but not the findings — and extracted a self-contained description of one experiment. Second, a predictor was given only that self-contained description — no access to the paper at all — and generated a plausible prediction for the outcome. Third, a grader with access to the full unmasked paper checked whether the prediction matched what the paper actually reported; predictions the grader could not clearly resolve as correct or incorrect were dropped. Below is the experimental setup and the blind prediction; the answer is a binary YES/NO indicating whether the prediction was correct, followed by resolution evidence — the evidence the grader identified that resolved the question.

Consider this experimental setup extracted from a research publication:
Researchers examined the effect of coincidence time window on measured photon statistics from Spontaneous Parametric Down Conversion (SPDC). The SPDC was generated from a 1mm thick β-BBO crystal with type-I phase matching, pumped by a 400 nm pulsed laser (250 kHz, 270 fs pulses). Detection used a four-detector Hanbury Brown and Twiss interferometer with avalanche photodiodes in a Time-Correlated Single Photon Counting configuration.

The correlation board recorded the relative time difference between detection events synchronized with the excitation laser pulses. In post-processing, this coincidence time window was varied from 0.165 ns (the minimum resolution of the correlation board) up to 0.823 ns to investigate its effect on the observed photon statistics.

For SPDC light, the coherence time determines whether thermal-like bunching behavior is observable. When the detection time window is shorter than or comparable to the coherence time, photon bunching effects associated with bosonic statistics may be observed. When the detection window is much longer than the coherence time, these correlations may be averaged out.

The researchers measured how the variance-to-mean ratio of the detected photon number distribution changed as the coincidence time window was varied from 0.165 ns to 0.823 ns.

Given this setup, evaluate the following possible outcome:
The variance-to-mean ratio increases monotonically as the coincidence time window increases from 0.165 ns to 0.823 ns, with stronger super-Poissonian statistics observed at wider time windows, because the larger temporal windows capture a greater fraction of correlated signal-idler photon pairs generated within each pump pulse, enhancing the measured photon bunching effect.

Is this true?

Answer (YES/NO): NO